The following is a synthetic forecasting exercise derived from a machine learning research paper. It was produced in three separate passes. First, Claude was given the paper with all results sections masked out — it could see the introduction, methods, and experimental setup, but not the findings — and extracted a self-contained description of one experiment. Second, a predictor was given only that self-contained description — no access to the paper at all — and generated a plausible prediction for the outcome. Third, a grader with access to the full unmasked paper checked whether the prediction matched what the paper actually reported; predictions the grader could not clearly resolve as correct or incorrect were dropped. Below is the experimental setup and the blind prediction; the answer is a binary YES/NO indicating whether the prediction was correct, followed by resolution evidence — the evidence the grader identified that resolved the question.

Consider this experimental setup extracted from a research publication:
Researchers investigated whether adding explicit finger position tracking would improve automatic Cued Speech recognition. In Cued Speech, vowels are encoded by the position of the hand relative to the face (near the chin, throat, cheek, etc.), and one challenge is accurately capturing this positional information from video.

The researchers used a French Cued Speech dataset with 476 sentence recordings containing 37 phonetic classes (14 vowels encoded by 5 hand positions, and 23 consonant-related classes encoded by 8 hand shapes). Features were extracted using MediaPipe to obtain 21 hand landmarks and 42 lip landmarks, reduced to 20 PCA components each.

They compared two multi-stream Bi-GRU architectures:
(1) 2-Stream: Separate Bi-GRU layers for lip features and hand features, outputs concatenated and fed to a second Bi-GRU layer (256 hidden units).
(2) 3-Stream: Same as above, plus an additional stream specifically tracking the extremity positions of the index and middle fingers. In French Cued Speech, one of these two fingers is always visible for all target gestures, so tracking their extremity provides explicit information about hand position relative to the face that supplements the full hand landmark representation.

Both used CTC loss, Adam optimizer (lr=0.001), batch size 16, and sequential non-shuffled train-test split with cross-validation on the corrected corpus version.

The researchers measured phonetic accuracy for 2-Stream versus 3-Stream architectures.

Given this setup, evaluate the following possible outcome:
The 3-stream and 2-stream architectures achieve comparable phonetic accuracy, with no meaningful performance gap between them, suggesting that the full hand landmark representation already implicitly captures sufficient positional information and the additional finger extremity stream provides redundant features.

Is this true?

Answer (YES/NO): NO